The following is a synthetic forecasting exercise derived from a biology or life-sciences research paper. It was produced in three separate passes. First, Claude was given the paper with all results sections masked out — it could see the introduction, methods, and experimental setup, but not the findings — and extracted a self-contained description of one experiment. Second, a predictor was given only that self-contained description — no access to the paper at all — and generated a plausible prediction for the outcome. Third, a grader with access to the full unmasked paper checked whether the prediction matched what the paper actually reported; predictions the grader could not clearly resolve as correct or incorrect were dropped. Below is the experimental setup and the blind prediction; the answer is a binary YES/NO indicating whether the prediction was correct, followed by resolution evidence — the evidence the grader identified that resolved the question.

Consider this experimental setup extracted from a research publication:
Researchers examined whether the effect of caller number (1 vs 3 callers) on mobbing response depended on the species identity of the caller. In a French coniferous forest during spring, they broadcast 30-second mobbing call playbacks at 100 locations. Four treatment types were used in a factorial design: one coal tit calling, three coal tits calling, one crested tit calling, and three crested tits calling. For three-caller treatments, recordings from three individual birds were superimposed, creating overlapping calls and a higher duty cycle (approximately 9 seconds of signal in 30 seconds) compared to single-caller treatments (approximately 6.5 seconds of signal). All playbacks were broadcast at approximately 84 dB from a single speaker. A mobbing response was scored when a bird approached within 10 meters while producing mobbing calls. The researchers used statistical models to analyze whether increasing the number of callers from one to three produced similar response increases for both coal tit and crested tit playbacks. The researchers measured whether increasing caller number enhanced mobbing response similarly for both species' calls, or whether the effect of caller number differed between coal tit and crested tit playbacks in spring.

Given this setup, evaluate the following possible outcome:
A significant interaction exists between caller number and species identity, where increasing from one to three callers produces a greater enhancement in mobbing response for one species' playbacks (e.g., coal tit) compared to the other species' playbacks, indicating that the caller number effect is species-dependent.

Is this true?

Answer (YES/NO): NO